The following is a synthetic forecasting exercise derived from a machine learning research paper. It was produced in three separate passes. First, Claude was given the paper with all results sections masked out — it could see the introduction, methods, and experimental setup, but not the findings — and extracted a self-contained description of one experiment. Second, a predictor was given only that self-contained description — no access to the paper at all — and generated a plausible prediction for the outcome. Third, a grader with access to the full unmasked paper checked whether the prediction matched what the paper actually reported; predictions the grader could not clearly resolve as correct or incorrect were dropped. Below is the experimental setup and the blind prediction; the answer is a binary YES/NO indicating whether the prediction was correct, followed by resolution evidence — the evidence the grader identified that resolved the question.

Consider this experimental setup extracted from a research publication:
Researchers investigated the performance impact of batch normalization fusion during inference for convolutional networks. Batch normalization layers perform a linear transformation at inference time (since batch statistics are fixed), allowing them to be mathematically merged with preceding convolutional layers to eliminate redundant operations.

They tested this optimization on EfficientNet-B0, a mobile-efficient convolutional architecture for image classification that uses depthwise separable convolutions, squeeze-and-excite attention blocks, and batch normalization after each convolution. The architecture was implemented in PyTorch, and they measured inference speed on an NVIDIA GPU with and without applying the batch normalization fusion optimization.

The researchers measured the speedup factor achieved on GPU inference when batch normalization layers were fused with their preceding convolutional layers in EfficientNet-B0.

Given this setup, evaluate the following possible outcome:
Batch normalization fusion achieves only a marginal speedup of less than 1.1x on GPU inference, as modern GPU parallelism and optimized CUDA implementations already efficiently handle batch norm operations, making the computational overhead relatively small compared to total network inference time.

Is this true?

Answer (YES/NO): NO